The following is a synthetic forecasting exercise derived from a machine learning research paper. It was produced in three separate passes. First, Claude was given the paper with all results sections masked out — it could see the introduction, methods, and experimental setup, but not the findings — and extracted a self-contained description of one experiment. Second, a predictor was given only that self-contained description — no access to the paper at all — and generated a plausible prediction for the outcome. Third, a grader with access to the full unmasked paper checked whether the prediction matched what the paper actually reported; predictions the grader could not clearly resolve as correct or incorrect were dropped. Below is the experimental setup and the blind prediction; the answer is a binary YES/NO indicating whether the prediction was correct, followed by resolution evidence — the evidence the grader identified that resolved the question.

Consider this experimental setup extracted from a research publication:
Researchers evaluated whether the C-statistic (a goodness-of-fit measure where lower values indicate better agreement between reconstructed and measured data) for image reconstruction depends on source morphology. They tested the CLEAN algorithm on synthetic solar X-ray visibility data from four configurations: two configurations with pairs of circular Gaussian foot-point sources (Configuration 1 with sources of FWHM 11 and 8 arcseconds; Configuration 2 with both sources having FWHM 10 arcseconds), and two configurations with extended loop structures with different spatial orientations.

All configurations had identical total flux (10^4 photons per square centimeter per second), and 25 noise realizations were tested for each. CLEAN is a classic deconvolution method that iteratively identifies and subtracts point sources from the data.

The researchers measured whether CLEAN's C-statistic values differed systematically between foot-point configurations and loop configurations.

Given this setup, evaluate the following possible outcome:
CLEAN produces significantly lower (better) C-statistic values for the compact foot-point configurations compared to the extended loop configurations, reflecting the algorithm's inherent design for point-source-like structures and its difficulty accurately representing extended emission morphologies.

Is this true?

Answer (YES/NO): NO